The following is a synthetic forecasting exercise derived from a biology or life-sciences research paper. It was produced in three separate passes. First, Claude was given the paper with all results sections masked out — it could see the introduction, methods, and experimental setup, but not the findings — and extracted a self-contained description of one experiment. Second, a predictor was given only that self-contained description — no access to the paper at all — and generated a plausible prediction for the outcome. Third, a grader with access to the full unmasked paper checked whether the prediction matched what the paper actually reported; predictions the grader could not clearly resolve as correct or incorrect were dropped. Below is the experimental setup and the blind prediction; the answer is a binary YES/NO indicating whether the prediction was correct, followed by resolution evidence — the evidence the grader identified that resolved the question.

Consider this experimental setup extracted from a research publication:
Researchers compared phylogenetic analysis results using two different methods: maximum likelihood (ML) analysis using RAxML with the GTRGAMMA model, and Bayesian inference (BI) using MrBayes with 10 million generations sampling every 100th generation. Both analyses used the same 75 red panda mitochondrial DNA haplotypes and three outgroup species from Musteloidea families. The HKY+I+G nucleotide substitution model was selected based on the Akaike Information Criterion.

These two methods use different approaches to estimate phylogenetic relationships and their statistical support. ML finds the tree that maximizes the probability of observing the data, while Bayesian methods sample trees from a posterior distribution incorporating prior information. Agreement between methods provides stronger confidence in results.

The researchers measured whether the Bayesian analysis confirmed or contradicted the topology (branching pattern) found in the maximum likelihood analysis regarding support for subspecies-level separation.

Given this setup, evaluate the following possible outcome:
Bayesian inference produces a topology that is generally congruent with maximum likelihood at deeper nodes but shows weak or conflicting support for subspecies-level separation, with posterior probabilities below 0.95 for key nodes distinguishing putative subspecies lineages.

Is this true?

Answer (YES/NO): YES